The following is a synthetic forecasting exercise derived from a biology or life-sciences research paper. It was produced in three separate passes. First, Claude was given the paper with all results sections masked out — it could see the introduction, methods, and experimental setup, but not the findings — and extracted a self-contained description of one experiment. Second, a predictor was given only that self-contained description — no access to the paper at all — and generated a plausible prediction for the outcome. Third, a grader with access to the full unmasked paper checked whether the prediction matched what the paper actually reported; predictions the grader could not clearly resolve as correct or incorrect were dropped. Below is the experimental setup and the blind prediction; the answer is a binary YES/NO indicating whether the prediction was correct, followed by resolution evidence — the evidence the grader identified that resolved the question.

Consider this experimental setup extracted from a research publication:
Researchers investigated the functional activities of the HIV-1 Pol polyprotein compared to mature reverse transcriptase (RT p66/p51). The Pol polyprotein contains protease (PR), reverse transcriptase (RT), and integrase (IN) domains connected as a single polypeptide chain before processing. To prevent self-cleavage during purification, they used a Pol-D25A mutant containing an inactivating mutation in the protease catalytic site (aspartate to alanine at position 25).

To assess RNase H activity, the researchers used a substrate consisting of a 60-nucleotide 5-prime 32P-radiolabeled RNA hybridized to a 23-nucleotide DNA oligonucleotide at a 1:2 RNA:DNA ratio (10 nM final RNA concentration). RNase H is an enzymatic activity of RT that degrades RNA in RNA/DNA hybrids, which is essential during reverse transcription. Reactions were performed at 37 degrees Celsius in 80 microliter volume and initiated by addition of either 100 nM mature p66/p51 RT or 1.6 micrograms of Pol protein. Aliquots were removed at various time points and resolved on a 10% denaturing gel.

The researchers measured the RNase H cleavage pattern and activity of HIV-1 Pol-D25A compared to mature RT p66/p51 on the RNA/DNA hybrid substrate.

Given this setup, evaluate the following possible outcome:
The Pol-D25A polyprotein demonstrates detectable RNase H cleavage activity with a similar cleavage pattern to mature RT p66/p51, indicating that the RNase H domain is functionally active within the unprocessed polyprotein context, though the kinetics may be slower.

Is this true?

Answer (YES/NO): YES